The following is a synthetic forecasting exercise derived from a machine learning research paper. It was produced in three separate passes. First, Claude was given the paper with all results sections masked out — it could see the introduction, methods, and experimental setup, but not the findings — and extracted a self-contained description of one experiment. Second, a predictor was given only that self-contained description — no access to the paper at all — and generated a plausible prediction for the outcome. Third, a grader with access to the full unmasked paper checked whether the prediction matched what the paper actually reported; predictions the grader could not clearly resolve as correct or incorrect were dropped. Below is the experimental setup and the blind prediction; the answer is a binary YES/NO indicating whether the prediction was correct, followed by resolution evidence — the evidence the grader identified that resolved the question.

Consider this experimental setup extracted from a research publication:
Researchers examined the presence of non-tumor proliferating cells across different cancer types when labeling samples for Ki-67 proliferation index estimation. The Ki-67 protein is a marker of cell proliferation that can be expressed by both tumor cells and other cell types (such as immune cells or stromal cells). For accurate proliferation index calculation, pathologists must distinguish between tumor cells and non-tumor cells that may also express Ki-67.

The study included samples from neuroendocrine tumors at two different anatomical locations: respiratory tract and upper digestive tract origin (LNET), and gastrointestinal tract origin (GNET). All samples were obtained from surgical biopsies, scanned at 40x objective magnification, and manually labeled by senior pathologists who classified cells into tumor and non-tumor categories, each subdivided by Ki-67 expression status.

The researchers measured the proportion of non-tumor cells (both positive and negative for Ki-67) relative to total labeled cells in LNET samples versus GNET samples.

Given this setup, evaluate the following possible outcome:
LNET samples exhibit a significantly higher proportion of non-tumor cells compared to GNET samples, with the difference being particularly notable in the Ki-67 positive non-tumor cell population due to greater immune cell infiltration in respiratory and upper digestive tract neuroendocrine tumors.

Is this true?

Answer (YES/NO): NO